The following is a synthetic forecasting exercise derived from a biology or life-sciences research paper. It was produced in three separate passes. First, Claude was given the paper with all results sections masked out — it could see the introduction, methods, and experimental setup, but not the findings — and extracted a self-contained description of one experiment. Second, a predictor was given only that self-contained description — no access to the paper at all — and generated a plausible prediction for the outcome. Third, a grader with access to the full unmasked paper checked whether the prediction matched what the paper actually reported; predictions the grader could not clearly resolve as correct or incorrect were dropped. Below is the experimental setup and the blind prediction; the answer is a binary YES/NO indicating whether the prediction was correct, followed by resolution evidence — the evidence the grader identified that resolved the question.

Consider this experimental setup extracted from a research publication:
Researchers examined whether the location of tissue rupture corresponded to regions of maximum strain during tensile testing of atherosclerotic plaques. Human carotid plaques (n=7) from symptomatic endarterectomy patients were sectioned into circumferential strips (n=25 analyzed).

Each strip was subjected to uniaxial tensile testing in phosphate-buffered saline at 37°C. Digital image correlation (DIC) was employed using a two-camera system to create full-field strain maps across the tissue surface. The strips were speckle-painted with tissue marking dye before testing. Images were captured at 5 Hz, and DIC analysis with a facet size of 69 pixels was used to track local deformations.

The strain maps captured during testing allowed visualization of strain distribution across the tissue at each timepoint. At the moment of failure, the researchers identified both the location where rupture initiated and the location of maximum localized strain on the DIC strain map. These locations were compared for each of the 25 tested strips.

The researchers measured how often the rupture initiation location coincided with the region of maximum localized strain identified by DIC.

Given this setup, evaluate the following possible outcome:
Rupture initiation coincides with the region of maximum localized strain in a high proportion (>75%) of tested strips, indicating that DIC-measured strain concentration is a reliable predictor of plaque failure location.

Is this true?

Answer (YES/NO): YES